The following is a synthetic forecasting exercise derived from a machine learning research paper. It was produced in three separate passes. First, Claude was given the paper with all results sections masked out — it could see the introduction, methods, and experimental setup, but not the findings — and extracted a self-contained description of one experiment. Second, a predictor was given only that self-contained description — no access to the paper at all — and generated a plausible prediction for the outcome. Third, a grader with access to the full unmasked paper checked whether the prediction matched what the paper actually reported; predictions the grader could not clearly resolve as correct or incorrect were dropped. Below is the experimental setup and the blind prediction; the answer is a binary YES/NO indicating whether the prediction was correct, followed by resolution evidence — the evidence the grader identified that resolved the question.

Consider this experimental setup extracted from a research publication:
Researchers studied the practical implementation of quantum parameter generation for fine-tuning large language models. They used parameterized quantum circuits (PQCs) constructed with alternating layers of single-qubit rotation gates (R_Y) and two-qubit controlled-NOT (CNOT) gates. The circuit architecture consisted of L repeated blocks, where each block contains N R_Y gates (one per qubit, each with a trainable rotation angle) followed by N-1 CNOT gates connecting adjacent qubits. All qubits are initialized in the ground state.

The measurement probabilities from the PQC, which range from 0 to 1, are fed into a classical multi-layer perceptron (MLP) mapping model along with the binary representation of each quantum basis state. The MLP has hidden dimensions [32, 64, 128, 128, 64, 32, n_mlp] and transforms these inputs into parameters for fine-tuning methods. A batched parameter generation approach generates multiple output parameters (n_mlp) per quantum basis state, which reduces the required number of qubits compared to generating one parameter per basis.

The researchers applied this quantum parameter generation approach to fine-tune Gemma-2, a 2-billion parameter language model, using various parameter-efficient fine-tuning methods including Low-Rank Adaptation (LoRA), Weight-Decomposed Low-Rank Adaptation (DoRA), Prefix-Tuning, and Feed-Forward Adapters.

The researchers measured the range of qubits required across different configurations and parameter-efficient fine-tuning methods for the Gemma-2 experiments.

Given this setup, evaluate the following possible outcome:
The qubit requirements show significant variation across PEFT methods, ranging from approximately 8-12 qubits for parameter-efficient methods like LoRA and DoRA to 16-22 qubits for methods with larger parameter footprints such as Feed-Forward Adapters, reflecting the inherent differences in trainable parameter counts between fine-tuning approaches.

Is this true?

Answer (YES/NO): NO